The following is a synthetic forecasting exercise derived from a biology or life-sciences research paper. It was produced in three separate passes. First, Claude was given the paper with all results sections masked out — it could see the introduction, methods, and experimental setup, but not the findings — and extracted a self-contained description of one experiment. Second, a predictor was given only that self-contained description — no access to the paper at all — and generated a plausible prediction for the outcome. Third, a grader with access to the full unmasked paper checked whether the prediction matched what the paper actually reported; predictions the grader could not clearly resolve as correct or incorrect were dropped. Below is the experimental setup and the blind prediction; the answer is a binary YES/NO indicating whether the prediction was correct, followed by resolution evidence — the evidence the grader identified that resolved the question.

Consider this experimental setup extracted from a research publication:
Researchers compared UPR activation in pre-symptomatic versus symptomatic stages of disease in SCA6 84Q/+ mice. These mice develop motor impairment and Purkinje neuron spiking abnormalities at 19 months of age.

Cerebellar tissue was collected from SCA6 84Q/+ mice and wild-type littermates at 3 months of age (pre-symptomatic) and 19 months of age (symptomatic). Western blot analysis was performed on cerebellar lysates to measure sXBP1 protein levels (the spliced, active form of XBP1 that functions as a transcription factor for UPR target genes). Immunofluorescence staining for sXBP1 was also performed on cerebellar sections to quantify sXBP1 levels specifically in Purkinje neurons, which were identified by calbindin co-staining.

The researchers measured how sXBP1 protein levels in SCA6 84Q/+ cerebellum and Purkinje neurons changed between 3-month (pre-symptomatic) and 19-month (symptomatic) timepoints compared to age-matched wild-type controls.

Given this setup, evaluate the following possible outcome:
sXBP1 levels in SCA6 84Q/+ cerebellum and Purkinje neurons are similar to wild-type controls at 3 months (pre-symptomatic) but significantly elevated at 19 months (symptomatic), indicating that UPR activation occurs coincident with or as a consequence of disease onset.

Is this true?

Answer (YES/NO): NO